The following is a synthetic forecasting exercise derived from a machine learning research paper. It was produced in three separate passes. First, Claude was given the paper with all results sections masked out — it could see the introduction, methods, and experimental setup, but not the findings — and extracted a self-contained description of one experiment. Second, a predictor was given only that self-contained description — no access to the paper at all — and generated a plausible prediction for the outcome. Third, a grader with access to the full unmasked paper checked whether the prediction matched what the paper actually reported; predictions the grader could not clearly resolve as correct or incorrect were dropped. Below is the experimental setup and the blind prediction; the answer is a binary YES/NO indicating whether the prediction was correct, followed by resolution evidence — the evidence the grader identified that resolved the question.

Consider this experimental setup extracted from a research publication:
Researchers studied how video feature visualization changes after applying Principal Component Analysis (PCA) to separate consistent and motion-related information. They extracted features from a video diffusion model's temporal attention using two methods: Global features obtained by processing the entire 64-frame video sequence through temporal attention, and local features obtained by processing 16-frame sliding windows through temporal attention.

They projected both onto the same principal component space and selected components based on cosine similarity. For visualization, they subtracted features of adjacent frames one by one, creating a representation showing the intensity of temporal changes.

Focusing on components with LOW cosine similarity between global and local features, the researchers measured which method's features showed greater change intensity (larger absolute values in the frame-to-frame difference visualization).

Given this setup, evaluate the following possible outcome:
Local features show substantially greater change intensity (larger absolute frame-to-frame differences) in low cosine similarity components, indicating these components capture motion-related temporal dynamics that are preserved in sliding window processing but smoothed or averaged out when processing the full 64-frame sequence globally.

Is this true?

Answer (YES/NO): YES